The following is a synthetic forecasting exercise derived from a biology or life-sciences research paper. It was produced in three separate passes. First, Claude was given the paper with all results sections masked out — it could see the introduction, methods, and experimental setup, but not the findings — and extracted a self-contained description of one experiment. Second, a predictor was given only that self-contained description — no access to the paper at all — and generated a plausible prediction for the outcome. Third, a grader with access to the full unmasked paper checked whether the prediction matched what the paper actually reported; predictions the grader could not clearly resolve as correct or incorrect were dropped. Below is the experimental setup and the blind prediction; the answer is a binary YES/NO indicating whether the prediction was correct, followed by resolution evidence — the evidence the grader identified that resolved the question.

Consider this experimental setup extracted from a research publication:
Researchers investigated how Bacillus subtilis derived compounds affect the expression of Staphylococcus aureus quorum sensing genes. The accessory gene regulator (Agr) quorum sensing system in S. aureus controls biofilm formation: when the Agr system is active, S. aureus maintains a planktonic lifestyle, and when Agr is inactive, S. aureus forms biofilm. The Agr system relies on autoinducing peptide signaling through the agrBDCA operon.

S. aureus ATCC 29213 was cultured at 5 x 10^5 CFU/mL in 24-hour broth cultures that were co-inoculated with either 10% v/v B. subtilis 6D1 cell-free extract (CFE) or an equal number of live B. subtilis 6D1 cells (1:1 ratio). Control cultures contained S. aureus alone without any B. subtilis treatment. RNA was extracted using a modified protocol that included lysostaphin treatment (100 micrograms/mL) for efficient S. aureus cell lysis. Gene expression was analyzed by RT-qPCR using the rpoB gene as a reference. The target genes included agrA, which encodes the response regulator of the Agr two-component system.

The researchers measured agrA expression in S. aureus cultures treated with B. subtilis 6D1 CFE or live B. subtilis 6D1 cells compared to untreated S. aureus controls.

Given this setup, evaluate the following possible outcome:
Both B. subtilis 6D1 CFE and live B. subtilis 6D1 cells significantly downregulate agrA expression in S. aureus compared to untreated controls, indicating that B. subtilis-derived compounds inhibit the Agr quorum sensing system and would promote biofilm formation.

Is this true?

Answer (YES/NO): NO